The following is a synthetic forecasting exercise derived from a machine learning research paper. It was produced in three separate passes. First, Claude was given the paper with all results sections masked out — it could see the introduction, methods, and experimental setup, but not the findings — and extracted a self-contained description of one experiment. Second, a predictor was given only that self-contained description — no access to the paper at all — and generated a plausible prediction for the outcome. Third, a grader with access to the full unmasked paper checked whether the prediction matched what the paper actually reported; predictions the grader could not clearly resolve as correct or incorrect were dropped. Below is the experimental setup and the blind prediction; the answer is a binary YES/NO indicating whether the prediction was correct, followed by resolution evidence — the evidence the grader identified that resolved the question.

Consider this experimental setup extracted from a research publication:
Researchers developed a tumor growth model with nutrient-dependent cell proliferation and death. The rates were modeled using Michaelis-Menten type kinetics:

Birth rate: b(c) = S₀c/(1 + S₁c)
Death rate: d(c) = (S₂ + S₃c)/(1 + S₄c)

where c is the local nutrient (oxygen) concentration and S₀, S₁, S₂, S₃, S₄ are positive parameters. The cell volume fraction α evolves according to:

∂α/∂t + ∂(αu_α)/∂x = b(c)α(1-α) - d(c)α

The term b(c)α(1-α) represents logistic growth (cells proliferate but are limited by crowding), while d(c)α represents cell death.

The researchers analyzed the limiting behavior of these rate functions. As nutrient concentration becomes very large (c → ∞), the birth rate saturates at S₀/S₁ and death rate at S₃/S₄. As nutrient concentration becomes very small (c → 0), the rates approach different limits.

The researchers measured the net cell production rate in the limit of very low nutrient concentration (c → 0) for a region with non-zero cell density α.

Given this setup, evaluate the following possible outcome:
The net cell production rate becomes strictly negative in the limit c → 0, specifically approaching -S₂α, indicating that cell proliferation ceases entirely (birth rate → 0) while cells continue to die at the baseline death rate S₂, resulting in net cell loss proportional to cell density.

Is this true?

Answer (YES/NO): YES